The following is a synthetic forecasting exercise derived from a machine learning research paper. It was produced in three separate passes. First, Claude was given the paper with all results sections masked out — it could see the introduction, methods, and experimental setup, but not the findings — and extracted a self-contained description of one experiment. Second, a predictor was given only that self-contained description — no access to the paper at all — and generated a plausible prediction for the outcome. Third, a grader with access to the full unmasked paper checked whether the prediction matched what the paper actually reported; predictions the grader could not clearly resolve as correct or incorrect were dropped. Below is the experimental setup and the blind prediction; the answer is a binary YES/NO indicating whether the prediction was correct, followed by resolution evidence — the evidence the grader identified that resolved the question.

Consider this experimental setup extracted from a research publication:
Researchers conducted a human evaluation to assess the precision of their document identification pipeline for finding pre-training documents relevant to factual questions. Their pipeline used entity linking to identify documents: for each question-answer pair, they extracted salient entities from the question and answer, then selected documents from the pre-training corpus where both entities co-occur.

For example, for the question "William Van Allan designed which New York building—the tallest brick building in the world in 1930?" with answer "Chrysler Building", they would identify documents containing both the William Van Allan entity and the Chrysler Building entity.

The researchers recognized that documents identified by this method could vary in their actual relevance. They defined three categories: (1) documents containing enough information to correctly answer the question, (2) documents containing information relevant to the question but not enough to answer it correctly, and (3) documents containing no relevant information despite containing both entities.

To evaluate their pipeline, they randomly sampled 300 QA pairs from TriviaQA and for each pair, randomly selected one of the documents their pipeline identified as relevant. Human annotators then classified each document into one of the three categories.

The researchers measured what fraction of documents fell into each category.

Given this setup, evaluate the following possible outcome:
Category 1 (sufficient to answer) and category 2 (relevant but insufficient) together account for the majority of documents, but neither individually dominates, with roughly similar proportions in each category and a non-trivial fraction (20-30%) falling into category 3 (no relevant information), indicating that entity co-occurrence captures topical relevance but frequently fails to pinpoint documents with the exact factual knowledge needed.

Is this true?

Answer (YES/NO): NO